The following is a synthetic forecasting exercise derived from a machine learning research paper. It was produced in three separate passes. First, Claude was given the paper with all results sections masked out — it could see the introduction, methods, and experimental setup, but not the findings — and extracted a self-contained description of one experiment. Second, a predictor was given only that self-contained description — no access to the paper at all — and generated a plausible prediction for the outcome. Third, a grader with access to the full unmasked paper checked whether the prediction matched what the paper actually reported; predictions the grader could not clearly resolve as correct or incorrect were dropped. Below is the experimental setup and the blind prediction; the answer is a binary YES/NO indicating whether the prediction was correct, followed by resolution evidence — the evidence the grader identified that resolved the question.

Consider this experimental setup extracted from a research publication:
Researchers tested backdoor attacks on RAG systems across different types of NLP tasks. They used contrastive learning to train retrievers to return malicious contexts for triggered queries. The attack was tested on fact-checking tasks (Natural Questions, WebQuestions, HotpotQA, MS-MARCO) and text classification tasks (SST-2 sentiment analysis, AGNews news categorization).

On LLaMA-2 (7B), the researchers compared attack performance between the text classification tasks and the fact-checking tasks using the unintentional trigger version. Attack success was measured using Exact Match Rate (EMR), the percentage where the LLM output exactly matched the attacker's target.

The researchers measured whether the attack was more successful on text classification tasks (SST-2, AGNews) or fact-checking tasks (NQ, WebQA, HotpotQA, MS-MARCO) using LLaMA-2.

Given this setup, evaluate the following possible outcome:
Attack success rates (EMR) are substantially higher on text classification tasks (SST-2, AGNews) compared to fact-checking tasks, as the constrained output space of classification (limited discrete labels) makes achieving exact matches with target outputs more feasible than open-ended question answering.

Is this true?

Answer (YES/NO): NO